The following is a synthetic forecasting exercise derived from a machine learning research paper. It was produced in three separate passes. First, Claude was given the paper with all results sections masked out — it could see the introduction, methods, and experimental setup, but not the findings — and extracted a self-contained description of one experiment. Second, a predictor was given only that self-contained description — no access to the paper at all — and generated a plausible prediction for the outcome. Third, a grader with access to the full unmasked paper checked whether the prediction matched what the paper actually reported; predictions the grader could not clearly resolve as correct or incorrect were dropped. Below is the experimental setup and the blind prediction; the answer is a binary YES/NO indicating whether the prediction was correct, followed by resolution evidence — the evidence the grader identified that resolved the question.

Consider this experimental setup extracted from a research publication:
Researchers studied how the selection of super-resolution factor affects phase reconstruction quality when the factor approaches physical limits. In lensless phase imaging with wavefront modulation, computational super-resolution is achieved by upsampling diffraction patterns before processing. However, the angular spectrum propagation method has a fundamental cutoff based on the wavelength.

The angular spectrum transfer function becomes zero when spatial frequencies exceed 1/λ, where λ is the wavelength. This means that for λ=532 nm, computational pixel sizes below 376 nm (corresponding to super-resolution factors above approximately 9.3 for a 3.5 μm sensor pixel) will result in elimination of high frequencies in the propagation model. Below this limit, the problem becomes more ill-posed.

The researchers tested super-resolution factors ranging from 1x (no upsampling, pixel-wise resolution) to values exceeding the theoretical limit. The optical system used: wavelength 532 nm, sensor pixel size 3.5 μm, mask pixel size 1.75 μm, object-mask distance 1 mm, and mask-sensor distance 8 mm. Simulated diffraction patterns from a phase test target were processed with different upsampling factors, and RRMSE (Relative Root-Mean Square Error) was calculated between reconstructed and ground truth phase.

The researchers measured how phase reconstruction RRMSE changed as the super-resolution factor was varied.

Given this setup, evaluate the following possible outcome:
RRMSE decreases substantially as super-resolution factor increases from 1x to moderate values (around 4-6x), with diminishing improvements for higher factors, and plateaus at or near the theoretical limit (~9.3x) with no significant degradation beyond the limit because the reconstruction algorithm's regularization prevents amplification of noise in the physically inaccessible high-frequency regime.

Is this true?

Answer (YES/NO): NO